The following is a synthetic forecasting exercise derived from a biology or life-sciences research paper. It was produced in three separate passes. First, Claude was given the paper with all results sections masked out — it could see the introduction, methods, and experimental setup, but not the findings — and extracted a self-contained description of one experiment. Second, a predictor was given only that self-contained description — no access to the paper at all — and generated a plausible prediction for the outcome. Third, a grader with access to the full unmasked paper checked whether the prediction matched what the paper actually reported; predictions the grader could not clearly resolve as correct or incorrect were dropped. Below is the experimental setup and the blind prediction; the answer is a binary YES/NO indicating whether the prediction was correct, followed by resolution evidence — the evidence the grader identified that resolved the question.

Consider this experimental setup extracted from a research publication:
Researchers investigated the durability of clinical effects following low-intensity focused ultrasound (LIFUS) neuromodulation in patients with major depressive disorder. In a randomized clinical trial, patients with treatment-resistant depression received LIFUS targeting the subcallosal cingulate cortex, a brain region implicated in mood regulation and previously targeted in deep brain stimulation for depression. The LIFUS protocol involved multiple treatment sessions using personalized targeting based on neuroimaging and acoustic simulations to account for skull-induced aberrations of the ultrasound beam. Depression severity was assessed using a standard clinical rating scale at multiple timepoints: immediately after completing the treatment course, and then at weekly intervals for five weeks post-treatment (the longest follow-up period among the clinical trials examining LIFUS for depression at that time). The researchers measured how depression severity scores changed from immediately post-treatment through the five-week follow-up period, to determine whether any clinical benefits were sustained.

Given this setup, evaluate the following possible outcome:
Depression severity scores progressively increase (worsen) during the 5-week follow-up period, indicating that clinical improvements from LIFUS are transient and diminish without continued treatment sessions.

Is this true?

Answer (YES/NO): YES